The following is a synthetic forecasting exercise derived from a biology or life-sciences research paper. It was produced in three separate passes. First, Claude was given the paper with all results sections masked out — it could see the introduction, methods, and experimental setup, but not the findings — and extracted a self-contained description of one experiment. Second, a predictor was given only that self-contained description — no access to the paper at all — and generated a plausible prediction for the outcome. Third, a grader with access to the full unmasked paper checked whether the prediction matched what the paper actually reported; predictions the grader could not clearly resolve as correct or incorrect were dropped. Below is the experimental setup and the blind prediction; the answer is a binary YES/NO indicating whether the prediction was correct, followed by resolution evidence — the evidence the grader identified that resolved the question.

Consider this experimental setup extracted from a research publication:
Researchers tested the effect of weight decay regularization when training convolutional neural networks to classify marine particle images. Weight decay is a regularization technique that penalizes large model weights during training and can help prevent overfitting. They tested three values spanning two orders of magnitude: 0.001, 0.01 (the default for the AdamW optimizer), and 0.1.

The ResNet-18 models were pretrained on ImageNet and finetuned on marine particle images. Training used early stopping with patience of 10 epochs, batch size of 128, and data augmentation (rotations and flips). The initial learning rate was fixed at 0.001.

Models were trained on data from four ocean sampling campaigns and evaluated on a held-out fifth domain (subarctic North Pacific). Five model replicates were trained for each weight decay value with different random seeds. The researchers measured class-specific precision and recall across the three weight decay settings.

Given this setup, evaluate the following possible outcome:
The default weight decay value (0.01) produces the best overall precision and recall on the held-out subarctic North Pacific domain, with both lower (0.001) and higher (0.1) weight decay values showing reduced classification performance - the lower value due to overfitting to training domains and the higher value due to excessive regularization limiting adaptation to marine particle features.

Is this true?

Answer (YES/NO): NO